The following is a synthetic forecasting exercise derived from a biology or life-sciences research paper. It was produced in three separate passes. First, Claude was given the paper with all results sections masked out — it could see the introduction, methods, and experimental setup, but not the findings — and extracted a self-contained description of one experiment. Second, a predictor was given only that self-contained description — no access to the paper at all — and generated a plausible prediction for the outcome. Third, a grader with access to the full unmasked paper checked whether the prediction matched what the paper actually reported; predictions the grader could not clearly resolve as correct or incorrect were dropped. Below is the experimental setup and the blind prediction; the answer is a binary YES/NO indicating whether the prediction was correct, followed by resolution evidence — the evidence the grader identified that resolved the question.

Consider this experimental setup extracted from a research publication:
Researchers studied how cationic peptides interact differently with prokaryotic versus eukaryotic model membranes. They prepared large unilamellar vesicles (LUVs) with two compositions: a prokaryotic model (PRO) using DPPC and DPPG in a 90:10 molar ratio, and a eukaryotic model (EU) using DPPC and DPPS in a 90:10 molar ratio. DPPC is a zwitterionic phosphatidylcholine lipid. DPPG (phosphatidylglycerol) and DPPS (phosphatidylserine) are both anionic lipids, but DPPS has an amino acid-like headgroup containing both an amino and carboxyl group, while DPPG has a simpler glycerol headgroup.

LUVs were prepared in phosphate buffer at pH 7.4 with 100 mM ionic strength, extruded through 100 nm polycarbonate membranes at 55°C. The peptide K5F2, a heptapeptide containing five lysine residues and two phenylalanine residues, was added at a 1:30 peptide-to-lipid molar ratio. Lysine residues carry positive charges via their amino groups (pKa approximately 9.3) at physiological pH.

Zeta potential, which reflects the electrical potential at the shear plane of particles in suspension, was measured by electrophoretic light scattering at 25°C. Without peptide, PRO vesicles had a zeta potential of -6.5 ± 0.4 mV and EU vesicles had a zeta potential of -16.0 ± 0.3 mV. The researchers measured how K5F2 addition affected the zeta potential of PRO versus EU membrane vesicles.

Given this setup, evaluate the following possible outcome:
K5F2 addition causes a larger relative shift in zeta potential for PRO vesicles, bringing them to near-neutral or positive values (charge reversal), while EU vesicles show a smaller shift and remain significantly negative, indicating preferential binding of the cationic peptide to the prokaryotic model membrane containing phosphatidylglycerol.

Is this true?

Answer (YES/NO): NO